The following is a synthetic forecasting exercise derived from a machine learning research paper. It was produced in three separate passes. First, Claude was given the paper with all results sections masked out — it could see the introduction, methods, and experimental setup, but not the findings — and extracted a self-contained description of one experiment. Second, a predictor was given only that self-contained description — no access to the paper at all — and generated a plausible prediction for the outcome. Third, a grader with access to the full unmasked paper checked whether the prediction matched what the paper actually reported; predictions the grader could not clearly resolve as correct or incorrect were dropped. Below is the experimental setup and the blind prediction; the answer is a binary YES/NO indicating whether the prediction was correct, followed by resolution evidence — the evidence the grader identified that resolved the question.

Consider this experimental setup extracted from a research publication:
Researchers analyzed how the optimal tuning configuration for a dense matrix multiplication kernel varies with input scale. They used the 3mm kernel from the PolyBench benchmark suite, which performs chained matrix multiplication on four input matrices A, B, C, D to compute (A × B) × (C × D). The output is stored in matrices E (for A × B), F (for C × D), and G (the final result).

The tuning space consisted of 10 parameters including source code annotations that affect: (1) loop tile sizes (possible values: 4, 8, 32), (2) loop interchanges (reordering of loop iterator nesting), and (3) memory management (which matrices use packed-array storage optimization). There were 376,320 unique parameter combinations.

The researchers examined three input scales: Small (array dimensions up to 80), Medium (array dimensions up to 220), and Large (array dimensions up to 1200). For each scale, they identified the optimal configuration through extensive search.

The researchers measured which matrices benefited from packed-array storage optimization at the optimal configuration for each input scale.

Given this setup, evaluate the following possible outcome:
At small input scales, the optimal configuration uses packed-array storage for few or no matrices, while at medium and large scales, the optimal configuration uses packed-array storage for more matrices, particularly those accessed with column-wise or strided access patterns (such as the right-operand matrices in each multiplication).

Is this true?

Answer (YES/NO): NO